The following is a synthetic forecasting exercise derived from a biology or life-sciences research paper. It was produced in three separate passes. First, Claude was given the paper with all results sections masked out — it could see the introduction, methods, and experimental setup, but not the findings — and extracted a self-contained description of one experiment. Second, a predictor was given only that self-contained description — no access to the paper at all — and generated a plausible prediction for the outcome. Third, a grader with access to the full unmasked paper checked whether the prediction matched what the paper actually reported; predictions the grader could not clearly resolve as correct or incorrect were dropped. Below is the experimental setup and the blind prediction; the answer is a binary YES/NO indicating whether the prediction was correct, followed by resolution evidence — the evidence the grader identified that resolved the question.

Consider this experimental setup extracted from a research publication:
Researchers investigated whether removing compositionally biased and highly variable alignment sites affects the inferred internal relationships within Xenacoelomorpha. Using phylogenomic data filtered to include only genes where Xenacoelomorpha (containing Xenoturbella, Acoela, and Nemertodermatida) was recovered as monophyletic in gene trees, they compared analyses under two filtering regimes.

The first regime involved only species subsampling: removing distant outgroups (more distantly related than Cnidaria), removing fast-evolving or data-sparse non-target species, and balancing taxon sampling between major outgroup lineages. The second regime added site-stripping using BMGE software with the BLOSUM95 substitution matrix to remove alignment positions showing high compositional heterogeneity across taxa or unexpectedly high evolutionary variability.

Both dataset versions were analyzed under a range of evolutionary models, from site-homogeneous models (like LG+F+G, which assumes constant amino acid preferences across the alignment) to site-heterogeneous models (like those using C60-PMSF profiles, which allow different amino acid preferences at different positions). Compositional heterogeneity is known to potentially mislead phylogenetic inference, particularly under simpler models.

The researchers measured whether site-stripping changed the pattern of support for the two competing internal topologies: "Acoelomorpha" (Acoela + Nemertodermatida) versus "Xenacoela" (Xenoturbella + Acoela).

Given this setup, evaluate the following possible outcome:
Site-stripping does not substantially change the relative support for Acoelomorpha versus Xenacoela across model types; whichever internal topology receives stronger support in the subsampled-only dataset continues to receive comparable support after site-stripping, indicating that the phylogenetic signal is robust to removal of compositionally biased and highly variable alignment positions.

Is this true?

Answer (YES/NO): NO